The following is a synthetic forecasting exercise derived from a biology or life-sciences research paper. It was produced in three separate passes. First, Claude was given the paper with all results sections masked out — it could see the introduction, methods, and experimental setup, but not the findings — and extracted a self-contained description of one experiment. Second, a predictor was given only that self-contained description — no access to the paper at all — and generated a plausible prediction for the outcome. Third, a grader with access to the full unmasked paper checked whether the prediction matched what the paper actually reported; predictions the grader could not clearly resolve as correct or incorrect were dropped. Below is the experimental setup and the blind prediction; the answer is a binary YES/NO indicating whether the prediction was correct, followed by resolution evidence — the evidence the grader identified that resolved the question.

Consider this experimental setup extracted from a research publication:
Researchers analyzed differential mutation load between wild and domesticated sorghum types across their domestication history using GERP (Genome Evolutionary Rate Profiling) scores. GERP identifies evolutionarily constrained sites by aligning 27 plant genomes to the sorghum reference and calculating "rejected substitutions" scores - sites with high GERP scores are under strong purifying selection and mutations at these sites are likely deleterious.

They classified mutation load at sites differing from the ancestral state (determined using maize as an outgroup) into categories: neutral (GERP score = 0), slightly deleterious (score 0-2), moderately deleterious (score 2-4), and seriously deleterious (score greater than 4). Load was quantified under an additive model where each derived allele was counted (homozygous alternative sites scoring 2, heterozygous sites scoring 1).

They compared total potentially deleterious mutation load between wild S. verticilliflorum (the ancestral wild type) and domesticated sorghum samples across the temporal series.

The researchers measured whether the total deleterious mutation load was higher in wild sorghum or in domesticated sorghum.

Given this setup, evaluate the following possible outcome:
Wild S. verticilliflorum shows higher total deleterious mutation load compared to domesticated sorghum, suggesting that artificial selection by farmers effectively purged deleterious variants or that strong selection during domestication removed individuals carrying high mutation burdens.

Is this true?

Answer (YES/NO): NO